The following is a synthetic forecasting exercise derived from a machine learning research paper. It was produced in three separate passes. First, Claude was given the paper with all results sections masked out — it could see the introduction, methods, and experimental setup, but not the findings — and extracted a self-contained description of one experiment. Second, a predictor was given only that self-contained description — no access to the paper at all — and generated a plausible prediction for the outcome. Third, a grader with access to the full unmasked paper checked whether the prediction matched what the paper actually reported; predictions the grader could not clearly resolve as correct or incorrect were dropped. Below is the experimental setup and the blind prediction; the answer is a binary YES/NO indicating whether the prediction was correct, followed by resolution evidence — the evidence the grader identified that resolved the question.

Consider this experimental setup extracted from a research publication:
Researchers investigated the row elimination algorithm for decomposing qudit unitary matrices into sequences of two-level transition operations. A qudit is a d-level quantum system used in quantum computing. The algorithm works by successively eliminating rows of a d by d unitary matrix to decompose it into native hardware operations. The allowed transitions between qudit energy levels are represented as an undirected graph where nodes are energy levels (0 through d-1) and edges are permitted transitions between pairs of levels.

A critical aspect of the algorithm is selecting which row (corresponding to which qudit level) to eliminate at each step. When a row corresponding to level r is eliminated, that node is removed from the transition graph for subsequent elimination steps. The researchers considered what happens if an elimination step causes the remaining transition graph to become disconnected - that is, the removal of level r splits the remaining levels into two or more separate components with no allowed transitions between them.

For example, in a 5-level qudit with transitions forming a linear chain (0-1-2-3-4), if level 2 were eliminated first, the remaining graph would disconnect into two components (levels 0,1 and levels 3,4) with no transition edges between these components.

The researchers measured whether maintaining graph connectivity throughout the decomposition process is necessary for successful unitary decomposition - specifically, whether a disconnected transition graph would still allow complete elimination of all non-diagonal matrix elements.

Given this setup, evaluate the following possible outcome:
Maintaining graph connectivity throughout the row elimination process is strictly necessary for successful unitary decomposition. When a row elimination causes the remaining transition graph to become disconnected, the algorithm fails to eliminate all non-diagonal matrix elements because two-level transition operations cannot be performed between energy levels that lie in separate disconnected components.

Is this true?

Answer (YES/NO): YES